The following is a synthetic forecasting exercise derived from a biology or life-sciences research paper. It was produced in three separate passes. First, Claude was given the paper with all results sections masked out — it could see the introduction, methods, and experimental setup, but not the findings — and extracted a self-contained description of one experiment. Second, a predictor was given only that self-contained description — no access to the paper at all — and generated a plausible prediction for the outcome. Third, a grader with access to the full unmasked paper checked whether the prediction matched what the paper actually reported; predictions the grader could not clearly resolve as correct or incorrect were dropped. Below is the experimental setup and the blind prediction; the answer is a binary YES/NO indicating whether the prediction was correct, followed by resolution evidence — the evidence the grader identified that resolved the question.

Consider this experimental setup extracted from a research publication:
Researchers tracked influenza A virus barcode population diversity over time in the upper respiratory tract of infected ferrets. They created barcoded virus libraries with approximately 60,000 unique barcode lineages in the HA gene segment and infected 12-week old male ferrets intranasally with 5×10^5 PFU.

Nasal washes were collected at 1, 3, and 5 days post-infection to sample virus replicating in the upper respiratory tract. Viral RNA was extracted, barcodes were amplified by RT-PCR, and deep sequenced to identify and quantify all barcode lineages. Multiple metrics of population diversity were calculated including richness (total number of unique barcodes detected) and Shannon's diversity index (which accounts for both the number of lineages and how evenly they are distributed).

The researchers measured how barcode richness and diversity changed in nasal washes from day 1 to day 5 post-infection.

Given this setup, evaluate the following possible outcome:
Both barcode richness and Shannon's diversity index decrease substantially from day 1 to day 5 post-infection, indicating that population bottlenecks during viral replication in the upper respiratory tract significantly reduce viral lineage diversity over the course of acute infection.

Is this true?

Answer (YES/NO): NO